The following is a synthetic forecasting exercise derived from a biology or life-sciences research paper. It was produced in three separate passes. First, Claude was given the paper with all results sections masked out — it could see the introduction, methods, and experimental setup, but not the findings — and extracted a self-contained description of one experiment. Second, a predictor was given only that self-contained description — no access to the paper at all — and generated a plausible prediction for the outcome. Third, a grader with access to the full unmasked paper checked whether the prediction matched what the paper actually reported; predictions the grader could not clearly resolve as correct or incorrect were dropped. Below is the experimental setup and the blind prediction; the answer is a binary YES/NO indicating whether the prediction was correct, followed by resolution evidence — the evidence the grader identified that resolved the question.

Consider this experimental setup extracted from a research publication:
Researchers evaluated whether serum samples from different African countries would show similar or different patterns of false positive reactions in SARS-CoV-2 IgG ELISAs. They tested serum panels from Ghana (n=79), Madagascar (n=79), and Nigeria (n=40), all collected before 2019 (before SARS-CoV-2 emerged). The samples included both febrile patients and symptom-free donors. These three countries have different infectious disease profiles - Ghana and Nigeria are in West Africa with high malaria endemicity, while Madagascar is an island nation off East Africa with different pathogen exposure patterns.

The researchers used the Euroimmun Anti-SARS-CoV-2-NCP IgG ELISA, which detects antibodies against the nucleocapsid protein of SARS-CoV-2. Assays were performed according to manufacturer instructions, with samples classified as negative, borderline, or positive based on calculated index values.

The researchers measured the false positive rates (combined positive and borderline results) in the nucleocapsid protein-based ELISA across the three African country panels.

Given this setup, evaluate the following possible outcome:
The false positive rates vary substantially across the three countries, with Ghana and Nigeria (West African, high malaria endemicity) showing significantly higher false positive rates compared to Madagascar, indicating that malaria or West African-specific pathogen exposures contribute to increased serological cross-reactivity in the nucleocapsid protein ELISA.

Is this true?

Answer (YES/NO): YES